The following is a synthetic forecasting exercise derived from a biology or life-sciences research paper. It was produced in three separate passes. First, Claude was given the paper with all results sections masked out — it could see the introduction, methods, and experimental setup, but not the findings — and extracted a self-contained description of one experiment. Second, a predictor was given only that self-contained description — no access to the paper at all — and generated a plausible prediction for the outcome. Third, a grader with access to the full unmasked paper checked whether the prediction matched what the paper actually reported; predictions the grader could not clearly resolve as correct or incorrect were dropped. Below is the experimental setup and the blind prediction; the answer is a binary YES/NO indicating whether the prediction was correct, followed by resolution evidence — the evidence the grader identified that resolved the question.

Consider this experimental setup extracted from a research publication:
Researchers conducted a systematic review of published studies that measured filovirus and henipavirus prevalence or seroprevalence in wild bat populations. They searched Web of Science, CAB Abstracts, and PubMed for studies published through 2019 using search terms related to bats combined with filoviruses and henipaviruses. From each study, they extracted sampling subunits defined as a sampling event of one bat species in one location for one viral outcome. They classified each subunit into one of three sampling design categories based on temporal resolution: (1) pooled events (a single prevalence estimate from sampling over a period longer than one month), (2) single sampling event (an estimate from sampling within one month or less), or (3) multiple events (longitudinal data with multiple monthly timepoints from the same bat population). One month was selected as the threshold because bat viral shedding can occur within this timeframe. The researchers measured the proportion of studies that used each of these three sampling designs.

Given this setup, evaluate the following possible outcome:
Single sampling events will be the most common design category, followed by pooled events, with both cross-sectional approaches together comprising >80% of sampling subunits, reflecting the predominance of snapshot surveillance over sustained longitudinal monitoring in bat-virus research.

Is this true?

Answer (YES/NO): NO